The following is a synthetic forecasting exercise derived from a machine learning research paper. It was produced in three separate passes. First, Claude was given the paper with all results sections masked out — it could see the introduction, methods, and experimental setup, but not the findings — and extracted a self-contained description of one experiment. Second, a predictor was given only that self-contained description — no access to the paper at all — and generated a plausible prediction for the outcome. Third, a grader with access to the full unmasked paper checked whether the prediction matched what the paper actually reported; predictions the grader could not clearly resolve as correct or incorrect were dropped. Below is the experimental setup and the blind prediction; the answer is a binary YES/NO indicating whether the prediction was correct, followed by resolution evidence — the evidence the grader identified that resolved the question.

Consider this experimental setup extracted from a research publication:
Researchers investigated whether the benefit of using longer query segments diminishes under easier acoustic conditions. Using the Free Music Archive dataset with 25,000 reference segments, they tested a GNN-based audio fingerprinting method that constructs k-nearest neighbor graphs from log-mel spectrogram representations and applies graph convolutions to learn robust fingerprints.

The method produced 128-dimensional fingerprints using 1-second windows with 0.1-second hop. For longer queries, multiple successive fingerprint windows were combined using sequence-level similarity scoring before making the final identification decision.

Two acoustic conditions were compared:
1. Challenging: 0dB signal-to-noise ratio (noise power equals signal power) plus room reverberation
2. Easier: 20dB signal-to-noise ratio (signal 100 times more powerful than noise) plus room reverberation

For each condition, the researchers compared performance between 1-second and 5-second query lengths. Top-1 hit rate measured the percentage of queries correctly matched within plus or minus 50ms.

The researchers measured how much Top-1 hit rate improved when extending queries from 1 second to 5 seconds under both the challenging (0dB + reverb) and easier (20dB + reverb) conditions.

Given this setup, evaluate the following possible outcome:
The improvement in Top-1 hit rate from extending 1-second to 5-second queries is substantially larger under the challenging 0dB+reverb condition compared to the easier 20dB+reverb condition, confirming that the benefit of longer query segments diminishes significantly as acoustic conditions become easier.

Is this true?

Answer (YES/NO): YES